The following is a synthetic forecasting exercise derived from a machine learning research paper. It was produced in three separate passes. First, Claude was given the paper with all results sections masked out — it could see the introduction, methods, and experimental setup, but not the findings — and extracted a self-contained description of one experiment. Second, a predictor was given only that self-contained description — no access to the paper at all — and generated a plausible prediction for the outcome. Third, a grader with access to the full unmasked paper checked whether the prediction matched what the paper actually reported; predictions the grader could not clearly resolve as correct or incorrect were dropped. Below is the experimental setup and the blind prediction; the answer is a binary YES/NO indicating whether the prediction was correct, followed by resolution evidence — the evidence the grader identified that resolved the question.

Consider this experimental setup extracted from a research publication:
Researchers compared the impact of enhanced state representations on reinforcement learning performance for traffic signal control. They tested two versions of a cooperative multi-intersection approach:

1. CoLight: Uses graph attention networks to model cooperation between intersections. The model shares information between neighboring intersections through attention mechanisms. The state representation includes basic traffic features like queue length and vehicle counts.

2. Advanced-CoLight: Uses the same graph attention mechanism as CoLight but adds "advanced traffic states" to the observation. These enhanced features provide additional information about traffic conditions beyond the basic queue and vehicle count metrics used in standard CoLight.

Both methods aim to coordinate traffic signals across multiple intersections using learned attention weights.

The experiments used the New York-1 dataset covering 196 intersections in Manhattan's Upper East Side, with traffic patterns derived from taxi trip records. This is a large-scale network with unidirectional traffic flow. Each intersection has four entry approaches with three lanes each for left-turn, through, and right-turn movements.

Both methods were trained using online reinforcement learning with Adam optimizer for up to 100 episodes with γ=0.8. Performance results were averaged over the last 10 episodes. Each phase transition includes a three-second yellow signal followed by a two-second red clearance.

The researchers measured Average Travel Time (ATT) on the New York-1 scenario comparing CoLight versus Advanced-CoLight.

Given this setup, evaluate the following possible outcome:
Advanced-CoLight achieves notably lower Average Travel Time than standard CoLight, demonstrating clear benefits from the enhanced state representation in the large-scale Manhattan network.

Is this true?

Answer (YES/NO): YES